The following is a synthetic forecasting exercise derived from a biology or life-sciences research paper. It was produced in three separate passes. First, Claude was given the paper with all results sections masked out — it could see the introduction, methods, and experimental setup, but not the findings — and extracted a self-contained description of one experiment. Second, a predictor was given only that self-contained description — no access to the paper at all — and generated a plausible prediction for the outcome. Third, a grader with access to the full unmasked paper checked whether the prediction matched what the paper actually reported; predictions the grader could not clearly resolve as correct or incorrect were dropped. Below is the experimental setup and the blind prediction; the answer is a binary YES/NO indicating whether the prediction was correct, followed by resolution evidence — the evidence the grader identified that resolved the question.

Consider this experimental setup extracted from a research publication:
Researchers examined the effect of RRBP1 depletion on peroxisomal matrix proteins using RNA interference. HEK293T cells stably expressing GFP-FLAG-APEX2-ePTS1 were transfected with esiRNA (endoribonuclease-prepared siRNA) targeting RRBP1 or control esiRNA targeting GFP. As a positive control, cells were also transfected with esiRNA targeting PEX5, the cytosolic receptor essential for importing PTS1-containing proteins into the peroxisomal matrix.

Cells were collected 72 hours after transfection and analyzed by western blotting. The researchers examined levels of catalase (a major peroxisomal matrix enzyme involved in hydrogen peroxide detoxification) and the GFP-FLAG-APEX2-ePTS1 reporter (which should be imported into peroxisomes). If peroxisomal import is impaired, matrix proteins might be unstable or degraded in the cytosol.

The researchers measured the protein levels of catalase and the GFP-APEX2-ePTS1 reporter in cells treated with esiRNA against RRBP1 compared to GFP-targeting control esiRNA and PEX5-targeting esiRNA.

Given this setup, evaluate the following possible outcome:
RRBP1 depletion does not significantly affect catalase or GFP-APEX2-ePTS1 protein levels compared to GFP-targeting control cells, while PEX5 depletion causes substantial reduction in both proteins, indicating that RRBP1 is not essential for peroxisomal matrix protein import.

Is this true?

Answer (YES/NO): NO